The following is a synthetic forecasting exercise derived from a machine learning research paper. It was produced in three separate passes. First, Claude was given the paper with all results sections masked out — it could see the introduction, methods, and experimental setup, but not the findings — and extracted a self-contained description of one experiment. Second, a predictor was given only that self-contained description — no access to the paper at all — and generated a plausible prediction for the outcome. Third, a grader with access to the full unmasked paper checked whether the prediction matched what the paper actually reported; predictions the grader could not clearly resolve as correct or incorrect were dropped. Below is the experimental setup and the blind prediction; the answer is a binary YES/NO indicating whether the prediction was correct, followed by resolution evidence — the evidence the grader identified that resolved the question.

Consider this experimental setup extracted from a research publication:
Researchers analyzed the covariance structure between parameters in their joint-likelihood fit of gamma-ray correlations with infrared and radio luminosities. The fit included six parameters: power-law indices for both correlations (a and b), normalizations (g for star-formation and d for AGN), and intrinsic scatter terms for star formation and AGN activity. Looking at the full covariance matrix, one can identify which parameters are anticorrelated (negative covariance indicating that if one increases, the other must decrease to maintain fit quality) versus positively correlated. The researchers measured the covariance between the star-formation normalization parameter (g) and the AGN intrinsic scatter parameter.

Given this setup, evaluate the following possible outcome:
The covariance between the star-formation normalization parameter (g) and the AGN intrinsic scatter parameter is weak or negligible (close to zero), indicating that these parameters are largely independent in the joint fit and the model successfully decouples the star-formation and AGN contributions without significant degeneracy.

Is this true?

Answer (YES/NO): NO